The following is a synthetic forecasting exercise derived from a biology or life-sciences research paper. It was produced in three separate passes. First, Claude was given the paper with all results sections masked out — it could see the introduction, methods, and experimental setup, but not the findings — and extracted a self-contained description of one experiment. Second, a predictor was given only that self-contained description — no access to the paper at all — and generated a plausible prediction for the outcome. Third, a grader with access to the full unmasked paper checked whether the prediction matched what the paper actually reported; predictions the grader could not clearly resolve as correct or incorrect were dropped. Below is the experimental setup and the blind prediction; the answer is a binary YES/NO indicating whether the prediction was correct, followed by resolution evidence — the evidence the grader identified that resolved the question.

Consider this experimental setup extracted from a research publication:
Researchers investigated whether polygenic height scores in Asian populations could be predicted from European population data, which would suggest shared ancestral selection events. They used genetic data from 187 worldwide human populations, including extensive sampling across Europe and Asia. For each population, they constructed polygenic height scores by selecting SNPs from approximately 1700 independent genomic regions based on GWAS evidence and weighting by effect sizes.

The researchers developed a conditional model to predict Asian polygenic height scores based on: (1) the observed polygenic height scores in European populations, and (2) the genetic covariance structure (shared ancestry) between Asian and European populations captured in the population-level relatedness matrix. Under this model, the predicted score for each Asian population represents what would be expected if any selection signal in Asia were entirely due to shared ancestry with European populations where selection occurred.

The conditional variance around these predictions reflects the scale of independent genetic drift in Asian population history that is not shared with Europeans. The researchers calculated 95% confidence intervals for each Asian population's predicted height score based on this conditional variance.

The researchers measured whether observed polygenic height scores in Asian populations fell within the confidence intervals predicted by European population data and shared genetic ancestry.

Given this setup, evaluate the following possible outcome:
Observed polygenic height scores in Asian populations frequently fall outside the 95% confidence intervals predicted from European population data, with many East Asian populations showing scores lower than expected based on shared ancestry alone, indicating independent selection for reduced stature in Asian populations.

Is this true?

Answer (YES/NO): NO